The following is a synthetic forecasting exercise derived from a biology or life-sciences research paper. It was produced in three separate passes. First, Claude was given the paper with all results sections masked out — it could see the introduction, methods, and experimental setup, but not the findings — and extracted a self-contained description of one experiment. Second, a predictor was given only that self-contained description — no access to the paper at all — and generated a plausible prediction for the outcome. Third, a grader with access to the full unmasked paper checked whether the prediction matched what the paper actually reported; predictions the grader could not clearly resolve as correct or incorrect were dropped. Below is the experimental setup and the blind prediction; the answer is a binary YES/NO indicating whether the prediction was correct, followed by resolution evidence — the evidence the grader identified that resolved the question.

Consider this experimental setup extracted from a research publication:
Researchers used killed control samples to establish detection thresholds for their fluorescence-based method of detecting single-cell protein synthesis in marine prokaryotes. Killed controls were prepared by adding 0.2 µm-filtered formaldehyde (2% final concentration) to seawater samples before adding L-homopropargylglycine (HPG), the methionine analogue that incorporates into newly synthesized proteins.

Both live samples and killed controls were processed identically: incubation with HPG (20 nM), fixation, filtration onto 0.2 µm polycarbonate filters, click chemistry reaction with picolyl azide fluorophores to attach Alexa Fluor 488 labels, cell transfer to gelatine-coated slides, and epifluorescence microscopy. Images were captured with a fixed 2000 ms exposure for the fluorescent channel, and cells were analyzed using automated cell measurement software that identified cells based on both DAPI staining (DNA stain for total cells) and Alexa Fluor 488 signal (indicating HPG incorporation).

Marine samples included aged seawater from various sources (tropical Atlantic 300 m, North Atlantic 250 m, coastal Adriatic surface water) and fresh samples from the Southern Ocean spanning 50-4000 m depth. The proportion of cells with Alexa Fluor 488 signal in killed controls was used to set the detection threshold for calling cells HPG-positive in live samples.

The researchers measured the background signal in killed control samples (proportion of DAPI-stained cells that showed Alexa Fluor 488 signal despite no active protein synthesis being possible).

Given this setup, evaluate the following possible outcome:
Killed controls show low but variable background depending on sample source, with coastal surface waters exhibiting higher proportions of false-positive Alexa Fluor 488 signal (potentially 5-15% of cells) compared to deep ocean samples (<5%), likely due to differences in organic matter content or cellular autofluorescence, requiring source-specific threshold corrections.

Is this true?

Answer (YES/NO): NO